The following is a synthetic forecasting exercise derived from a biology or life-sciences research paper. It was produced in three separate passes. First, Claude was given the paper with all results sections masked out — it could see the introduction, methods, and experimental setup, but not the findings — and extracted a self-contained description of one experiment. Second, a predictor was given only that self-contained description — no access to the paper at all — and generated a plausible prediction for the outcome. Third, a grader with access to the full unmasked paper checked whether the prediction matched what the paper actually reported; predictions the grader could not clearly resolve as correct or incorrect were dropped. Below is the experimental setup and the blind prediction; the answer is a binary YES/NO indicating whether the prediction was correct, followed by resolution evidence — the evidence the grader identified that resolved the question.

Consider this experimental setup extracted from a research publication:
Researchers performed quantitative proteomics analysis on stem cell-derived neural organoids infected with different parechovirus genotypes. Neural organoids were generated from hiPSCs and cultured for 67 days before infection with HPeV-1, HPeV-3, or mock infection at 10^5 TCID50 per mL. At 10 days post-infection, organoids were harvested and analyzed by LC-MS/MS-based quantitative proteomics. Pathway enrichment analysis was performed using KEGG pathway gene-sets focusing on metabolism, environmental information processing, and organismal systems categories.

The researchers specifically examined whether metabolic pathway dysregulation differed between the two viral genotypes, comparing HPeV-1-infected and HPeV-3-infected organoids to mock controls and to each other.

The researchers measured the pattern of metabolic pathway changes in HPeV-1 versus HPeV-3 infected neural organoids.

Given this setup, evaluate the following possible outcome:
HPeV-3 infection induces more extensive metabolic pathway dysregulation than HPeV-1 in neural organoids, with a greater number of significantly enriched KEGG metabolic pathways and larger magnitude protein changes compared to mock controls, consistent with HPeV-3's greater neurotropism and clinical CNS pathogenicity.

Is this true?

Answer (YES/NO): YES